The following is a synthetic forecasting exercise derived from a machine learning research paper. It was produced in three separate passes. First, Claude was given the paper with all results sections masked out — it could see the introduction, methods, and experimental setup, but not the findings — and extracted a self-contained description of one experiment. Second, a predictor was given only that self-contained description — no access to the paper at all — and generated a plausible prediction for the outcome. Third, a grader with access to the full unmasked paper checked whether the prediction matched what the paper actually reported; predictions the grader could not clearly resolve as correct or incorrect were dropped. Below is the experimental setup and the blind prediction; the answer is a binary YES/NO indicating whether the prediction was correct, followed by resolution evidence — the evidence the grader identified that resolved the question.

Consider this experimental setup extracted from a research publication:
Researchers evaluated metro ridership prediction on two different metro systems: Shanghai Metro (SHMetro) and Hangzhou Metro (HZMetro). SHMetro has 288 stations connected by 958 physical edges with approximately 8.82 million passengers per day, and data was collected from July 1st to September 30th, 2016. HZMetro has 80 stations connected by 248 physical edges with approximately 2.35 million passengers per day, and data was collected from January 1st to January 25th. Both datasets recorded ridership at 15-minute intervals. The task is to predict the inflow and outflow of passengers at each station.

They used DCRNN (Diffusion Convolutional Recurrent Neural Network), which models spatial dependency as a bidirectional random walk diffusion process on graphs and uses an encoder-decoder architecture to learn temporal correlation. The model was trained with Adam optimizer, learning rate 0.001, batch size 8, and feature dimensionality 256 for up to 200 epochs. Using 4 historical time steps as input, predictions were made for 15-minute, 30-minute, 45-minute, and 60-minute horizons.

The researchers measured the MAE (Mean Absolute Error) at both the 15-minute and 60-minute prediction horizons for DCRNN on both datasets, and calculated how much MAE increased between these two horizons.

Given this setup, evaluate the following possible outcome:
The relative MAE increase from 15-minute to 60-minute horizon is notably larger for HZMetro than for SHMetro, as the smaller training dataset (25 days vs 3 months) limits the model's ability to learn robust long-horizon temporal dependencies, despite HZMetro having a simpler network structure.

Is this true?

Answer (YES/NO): NO